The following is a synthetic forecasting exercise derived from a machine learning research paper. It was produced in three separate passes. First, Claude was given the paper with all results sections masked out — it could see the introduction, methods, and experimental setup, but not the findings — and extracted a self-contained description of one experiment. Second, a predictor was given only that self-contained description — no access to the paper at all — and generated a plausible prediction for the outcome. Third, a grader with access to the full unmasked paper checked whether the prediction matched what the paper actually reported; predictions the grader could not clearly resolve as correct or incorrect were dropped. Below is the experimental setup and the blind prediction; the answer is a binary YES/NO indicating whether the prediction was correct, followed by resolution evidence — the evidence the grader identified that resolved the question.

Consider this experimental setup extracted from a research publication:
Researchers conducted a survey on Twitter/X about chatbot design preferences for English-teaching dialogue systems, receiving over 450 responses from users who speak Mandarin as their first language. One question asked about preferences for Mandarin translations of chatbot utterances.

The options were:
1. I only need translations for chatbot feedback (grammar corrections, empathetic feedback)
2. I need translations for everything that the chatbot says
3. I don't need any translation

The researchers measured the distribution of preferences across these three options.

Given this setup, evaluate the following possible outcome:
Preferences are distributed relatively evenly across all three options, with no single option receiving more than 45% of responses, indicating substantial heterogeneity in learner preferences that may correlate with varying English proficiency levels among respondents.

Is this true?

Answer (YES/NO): YES